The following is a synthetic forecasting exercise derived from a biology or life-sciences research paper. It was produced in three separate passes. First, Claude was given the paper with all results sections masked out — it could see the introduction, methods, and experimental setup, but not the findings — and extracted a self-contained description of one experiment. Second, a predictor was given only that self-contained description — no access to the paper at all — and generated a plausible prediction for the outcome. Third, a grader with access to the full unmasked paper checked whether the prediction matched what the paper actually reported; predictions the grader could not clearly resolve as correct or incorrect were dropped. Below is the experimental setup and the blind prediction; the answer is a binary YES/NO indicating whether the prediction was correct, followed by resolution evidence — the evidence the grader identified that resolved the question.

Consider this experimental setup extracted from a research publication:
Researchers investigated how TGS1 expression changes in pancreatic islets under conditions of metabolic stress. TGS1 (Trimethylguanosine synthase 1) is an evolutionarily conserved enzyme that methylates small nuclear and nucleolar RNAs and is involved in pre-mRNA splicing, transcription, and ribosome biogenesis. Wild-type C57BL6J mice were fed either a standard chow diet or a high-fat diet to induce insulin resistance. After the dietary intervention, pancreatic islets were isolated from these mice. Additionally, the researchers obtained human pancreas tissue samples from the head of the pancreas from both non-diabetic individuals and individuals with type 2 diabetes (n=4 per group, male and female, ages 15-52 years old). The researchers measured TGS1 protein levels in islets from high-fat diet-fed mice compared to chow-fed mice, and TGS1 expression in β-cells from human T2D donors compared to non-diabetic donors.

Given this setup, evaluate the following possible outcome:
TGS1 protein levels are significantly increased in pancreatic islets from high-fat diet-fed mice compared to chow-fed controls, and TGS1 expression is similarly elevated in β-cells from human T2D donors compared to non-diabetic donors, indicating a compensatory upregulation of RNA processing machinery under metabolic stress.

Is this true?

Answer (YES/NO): YES